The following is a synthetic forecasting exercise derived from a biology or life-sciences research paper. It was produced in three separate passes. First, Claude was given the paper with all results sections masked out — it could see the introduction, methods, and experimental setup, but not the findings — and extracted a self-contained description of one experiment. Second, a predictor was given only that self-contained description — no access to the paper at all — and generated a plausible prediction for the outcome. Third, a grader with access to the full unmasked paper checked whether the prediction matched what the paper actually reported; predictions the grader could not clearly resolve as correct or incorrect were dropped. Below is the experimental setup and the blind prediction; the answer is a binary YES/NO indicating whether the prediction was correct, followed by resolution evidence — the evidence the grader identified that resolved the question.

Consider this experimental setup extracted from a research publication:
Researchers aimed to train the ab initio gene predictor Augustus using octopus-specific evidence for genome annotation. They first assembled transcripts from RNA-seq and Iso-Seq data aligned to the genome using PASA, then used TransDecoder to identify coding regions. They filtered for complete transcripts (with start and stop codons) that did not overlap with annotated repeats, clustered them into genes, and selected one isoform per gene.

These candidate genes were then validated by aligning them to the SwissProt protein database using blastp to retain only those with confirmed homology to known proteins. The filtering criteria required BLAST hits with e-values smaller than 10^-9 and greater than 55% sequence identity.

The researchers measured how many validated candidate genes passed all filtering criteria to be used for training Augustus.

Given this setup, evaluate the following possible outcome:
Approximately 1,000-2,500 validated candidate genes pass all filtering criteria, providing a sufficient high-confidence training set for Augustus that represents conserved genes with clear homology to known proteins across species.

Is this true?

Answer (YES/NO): YES